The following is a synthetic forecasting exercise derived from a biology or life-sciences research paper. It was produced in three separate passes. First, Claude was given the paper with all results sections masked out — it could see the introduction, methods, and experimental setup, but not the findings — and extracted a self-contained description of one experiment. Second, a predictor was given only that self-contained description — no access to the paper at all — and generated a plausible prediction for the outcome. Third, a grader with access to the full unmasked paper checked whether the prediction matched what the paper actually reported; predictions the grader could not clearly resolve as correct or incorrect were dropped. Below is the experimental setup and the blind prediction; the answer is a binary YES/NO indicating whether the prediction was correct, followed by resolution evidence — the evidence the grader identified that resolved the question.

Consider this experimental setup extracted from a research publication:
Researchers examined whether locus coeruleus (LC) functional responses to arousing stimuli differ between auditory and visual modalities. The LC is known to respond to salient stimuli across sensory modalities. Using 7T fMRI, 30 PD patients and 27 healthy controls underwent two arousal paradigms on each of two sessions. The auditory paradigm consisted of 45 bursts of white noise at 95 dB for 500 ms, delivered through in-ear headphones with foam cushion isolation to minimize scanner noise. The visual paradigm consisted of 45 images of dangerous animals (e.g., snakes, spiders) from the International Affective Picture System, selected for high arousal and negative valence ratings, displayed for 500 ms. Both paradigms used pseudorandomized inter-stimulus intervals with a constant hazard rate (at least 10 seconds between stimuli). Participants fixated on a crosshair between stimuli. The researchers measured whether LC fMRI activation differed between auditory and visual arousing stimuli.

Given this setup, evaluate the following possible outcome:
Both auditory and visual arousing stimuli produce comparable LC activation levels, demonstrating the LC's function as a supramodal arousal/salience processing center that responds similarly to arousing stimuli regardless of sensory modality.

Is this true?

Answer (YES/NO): NO